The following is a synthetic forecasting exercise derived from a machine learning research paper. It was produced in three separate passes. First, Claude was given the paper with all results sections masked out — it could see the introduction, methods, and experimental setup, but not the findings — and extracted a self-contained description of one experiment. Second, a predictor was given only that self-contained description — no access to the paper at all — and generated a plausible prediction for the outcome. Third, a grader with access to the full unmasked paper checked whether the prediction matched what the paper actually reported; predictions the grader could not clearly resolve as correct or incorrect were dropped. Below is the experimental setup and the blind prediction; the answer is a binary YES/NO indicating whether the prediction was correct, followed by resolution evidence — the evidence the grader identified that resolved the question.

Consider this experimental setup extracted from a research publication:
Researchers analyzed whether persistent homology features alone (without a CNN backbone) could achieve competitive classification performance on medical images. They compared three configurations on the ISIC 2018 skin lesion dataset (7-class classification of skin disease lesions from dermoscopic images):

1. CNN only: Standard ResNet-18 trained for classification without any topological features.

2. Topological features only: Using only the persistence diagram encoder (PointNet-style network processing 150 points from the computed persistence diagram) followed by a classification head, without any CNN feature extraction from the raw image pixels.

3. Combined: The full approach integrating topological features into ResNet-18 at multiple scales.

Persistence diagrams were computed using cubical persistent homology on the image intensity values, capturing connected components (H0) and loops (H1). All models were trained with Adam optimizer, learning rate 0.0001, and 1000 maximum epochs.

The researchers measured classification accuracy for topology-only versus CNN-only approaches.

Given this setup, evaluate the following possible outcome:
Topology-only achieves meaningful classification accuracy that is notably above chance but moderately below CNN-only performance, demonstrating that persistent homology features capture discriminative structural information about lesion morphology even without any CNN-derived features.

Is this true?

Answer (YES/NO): NO